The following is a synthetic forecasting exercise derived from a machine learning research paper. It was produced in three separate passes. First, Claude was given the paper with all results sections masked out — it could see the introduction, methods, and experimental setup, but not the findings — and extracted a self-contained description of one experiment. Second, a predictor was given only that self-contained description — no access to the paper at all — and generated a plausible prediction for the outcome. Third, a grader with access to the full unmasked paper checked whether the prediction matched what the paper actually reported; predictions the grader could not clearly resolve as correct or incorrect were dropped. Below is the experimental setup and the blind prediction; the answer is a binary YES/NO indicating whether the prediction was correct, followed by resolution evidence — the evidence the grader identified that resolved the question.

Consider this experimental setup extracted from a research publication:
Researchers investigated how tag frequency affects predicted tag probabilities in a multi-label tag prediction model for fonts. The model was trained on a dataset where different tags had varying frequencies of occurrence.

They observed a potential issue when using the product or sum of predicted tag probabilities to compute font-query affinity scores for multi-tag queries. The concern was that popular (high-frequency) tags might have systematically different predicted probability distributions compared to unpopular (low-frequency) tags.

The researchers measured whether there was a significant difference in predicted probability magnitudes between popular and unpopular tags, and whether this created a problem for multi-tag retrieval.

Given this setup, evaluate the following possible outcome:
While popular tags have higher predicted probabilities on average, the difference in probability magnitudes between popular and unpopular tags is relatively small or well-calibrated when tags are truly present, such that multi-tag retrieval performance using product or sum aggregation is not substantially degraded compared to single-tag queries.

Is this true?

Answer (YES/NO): NO